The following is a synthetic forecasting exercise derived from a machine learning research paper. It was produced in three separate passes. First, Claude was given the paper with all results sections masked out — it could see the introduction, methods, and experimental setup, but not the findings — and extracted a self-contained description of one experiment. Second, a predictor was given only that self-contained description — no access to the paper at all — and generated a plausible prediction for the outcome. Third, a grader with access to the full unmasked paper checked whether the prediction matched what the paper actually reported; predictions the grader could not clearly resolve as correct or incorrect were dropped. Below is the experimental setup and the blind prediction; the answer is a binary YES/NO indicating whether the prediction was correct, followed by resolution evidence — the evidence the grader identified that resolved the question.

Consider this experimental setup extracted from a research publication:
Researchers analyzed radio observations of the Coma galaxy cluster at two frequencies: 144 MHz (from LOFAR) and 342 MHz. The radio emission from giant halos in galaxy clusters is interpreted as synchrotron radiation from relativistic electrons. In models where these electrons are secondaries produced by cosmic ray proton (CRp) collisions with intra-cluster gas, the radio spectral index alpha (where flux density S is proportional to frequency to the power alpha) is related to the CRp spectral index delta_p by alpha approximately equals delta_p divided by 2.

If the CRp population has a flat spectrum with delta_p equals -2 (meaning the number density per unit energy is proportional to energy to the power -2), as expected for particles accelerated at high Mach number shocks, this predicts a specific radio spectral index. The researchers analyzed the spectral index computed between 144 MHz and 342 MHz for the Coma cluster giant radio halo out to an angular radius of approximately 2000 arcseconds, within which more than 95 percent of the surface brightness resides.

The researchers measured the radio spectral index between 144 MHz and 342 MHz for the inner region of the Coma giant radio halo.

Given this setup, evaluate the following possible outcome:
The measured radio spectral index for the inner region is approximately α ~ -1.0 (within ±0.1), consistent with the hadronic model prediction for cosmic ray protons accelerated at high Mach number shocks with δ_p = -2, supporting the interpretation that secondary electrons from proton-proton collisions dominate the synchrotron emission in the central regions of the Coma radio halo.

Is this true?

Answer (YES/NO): YES